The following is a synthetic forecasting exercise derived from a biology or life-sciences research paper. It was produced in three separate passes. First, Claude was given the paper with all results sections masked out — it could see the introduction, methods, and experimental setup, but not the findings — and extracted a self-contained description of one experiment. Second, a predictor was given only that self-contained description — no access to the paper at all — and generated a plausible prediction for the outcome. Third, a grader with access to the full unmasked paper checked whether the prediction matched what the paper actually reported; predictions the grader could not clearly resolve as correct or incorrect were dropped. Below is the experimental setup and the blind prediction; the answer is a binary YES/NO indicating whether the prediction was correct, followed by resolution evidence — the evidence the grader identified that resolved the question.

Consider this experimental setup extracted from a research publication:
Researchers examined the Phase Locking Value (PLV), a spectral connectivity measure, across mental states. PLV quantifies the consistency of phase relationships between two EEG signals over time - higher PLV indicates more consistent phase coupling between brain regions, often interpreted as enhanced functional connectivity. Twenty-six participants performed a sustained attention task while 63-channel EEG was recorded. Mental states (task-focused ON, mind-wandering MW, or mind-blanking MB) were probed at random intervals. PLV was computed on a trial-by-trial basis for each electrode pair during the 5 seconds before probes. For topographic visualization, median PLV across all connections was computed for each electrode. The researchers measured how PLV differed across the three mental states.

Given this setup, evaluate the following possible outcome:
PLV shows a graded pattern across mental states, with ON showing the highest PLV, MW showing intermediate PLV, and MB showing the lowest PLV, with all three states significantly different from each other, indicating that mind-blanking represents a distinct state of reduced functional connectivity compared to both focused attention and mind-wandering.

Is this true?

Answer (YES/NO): NO